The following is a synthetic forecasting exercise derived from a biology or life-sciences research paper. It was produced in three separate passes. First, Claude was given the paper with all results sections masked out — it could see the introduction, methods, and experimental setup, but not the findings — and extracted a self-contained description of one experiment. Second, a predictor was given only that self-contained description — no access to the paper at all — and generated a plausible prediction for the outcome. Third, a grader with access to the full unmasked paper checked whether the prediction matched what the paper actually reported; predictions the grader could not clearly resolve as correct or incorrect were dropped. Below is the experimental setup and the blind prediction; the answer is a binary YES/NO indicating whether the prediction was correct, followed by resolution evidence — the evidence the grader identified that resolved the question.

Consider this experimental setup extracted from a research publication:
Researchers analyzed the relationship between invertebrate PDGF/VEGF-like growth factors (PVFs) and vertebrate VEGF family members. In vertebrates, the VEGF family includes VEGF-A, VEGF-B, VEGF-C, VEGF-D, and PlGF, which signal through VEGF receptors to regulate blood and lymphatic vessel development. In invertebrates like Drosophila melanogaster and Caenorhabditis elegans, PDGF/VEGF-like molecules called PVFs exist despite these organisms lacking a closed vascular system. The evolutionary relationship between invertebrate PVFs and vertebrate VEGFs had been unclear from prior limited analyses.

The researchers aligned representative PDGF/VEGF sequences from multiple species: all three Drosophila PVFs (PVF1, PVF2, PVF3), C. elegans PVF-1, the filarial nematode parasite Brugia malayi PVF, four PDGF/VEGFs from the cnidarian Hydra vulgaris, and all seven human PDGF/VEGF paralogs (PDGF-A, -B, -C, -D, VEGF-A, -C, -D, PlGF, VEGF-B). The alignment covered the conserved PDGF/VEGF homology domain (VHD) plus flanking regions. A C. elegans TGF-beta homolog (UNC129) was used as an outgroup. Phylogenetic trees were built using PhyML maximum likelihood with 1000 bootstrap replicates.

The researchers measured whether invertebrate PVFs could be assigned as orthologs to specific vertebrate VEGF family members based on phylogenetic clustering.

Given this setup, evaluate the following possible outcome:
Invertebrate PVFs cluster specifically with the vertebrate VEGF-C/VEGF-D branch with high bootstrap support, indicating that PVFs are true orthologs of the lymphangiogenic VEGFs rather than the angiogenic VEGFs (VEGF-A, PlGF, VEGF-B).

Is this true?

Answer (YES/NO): NO